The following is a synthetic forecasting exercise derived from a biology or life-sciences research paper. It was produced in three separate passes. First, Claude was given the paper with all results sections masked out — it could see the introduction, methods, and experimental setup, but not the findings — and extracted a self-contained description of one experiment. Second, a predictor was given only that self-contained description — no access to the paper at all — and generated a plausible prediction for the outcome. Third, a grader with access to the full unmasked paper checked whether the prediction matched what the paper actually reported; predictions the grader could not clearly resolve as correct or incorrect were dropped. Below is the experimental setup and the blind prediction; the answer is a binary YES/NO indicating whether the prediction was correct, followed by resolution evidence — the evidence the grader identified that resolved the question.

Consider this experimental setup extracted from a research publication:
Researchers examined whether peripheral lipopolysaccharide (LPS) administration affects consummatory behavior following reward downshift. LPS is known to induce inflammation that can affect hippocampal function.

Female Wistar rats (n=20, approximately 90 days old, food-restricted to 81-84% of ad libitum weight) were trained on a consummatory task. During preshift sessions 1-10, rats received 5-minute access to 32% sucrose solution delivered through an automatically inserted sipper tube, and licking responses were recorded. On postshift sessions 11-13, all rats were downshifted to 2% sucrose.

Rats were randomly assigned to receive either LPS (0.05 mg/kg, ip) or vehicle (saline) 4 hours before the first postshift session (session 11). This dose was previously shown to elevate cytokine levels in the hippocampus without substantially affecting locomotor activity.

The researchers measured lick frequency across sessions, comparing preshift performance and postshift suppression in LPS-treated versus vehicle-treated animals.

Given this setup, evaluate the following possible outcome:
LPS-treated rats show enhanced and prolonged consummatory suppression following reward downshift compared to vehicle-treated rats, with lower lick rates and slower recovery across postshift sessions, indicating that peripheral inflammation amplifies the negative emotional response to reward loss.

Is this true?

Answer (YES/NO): NO